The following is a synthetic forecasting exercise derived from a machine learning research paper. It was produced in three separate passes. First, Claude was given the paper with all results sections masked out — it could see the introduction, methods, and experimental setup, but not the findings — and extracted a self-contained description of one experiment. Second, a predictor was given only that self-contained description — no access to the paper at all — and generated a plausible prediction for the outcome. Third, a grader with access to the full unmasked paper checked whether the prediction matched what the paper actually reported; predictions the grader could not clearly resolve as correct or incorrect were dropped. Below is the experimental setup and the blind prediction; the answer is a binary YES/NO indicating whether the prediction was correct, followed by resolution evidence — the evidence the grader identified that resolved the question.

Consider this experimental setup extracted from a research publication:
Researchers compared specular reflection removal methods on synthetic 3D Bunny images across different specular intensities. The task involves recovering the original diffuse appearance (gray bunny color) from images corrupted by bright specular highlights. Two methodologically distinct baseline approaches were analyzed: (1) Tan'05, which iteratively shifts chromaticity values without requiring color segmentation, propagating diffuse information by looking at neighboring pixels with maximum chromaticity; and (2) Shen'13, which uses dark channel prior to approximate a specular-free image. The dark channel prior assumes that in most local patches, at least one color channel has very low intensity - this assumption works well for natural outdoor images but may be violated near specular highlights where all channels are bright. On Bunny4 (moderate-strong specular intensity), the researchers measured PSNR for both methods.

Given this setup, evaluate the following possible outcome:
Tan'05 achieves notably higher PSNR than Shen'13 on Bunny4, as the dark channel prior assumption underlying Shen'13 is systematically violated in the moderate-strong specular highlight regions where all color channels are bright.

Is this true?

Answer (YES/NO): YES